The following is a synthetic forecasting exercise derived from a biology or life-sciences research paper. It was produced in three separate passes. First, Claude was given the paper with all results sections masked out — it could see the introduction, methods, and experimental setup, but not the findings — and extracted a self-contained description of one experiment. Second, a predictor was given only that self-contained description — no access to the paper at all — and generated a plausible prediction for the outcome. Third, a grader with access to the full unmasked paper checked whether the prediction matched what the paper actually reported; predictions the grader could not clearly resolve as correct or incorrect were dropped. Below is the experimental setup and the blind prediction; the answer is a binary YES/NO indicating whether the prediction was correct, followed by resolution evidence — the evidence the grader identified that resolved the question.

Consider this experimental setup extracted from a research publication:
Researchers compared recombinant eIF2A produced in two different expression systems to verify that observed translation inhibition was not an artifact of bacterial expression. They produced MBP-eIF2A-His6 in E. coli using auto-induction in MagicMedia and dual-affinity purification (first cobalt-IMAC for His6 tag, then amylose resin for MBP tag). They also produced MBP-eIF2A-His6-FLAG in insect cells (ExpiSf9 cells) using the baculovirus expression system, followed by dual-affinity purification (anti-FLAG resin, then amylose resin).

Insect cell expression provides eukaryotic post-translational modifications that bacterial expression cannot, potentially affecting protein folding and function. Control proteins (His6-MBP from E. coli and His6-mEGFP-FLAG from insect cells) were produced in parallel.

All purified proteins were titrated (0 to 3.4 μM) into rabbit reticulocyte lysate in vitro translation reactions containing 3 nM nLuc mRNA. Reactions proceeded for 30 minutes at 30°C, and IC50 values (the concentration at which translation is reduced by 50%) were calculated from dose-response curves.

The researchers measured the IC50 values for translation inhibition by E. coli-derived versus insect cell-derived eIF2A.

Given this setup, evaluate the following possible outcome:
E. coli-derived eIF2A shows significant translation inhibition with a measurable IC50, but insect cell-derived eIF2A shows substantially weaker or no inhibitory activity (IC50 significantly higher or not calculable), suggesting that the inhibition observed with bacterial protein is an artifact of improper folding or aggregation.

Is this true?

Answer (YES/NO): NO